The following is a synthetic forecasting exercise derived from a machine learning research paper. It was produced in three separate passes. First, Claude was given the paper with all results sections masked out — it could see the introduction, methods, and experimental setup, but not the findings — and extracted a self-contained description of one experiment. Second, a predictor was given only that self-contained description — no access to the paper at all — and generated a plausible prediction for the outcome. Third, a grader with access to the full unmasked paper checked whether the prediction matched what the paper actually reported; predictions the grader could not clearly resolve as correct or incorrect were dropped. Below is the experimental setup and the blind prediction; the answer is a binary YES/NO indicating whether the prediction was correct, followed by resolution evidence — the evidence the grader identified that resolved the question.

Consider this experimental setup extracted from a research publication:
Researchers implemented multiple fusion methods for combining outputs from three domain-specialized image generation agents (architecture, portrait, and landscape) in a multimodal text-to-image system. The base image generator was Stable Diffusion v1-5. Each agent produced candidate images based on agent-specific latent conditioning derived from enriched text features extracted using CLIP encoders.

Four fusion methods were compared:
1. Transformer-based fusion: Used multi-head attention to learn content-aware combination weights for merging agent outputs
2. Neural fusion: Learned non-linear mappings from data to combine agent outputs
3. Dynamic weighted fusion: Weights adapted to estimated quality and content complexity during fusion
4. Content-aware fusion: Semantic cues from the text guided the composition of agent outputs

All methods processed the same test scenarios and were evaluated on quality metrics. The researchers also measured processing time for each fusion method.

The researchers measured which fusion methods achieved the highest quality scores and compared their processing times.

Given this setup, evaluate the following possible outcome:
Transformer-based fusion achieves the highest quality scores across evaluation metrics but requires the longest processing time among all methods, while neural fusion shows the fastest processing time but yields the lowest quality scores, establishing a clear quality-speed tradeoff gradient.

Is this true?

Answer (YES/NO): NO